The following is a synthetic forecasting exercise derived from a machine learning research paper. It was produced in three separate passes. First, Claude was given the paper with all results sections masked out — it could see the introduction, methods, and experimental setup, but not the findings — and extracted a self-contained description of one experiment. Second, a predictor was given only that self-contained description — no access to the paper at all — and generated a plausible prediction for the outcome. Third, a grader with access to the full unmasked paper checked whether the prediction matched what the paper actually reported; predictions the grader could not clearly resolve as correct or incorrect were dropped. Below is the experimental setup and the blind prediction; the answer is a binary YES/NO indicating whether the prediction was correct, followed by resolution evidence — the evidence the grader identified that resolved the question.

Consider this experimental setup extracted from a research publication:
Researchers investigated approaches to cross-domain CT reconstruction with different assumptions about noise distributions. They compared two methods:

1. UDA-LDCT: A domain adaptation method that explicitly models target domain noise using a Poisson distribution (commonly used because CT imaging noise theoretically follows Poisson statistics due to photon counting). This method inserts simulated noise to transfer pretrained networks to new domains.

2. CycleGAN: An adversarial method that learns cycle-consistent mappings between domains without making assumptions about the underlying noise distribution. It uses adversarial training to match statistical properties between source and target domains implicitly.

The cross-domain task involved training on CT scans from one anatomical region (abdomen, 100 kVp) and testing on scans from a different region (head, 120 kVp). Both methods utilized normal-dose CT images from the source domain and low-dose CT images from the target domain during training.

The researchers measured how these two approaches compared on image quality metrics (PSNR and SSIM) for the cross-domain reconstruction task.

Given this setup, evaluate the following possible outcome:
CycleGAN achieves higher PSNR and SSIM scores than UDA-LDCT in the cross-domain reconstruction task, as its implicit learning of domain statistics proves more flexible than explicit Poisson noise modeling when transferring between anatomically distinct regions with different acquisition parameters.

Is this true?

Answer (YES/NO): NO